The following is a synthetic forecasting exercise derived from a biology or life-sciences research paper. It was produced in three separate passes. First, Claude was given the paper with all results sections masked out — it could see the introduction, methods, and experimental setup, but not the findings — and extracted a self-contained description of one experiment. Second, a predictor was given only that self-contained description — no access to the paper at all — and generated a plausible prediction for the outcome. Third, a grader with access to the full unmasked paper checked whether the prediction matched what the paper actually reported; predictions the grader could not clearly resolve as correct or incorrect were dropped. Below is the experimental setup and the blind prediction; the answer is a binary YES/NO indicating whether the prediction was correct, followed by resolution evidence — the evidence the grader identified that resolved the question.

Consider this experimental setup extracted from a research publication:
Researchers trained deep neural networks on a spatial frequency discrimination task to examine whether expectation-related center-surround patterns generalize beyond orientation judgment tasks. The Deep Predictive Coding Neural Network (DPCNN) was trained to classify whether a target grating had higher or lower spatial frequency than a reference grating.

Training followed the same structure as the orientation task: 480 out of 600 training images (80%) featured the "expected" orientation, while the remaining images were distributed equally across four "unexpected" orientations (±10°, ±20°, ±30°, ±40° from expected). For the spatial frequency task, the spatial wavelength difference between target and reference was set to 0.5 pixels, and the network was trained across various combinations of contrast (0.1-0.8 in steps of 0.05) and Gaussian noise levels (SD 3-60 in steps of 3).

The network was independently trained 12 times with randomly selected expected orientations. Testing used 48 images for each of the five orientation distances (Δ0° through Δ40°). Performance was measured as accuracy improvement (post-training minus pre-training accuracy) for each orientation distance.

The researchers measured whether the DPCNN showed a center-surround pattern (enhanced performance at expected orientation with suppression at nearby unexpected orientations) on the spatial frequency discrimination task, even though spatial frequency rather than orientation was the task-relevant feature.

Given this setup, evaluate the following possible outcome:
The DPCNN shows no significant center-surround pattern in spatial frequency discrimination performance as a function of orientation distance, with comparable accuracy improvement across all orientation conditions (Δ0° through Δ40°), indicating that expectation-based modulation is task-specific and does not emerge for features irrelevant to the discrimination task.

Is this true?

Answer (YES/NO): NO